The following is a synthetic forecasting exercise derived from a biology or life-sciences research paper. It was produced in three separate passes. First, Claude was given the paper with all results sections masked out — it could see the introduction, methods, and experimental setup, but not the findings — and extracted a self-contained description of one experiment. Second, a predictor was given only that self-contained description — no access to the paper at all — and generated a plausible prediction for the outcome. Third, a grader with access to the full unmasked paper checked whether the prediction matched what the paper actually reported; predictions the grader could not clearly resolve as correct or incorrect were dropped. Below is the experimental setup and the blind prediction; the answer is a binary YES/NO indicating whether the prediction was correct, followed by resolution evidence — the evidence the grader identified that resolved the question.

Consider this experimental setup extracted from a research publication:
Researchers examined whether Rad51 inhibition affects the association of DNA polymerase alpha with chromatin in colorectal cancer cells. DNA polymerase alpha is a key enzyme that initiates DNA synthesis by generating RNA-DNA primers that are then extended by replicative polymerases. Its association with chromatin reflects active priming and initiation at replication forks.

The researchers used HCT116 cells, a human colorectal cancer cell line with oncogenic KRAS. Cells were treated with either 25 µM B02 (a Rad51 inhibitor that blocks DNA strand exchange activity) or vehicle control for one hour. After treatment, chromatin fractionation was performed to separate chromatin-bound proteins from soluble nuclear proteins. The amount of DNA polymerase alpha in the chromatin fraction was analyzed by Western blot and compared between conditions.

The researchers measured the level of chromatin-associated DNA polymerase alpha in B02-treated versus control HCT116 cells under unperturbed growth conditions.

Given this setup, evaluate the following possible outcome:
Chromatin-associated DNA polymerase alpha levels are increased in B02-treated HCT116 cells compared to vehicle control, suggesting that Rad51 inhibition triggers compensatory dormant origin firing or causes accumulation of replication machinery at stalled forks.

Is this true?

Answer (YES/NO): NO